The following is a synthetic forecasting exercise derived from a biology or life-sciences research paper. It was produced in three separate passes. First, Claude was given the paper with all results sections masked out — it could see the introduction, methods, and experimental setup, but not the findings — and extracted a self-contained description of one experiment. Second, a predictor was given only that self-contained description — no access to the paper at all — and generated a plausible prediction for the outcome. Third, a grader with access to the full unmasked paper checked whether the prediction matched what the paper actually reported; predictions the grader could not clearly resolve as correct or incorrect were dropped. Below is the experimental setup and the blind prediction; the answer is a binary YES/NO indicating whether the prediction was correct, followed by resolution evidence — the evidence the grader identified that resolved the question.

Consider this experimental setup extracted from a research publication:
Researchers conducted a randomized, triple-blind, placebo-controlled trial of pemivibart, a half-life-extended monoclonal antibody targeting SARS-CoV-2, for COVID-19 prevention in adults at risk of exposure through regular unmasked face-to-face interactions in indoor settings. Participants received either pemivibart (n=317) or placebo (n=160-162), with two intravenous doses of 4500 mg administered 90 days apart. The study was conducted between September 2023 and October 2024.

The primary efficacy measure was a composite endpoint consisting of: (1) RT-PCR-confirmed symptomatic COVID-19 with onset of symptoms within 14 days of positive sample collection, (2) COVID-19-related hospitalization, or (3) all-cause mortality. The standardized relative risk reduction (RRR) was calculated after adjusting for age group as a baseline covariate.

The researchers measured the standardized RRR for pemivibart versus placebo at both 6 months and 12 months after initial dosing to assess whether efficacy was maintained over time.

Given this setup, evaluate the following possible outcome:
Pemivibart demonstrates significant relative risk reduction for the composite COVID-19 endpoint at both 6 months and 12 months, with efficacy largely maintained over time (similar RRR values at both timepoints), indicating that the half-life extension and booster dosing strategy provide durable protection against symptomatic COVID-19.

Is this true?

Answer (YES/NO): NO